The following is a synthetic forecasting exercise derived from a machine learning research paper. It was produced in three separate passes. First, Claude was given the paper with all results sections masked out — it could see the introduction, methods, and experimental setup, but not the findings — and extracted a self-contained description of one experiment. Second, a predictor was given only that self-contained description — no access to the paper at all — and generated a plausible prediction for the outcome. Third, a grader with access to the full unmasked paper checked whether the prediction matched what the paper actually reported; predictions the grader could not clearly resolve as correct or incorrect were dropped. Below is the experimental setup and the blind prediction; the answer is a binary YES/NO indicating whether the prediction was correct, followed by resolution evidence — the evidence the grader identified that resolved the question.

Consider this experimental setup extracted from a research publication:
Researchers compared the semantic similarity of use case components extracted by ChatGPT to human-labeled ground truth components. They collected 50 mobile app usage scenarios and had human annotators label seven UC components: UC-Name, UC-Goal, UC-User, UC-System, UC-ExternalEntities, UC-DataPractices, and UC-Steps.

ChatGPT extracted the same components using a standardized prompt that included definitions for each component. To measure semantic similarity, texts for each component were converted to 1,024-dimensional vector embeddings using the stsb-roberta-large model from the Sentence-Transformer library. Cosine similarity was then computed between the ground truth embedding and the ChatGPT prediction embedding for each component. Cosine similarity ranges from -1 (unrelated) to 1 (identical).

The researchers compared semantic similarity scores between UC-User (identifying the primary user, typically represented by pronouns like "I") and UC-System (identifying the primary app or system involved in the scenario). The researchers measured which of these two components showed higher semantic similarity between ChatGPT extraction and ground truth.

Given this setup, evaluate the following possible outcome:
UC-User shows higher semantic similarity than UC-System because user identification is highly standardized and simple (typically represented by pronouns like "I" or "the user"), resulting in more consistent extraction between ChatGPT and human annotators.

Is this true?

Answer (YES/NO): NO